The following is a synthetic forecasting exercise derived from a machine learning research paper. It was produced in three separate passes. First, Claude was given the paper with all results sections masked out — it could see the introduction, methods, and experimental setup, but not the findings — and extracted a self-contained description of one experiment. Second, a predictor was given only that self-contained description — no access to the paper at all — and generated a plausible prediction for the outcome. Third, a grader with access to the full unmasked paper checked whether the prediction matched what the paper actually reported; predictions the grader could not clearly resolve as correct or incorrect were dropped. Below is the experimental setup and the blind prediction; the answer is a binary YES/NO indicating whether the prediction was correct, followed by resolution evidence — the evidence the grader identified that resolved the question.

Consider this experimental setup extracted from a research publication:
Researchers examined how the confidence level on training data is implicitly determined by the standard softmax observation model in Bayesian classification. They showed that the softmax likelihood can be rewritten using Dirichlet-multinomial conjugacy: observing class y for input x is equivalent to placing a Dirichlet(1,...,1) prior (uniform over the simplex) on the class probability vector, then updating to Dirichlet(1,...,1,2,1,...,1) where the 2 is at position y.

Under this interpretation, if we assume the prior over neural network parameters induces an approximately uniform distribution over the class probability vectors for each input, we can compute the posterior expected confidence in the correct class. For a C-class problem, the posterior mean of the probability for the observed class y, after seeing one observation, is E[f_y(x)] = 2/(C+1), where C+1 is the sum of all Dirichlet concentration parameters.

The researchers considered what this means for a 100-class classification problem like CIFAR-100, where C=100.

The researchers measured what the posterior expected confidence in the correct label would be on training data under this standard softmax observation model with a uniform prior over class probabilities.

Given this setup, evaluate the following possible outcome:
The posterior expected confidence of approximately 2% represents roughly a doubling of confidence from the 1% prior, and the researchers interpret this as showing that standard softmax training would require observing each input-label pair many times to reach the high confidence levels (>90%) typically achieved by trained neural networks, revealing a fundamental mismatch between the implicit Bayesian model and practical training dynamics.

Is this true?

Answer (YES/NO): NO